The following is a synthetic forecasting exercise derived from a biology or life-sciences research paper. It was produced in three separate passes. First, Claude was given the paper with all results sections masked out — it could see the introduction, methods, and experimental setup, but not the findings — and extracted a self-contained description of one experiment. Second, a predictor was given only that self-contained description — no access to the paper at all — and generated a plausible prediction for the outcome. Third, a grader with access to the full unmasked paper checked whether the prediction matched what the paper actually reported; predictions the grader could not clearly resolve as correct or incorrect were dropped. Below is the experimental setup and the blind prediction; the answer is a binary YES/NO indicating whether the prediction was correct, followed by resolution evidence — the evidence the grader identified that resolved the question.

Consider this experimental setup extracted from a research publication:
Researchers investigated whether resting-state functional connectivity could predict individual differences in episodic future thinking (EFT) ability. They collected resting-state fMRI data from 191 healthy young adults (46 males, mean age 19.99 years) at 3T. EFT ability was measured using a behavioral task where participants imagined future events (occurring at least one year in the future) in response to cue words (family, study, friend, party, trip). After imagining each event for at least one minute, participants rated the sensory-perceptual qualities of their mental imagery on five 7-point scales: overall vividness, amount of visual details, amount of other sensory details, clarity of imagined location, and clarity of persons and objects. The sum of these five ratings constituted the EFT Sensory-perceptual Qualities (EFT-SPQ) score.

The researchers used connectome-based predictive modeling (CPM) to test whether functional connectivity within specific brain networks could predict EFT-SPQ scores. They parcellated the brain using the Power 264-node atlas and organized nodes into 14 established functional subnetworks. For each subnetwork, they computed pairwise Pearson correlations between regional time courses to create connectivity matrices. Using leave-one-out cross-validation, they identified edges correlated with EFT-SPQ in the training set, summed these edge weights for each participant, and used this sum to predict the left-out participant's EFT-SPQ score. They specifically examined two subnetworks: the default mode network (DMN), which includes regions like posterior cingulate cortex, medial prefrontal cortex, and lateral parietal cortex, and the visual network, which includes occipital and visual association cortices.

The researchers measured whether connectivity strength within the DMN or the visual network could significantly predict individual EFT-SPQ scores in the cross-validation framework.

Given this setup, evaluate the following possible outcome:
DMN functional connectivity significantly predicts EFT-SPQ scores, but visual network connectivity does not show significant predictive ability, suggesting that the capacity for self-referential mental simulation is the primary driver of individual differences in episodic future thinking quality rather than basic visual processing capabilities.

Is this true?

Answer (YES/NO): NO